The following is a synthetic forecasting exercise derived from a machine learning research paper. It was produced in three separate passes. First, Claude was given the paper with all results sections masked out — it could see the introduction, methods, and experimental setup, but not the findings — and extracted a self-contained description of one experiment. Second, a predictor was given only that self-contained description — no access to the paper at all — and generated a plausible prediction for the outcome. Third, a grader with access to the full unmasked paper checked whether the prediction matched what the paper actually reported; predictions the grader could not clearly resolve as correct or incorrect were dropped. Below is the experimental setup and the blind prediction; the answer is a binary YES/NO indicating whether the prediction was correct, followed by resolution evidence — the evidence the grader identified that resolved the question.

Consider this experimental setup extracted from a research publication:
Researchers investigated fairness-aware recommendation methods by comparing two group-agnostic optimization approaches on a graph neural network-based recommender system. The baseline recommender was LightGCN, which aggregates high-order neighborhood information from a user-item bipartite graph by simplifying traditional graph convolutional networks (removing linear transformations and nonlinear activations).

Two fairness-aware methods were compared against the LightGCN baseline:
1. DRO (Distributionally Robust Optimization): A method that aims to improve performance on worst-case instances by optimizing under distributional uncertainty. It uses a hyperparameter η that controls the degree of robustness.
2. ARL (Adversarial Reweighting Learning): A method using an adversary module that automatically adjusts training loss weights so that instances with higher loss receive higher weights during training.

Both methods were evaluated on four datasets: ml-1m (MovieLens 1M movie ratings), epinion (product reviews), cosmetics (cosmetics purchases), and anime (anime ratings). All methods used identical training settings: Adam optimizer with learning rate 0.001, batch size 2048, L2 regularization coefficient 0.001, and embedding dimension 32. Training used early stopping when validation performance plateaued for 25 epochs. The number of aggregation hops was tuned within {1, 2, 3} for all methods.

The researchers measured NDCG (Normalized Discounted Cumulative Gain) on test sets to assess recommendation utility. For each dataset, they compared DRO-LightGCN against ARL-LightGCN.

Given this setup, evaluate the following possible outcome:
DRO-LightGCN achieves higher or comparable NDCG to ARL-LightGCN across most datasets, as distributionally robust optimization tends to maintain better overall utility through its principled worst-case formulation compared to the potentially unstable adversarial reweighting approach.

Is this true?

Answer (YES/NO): YES